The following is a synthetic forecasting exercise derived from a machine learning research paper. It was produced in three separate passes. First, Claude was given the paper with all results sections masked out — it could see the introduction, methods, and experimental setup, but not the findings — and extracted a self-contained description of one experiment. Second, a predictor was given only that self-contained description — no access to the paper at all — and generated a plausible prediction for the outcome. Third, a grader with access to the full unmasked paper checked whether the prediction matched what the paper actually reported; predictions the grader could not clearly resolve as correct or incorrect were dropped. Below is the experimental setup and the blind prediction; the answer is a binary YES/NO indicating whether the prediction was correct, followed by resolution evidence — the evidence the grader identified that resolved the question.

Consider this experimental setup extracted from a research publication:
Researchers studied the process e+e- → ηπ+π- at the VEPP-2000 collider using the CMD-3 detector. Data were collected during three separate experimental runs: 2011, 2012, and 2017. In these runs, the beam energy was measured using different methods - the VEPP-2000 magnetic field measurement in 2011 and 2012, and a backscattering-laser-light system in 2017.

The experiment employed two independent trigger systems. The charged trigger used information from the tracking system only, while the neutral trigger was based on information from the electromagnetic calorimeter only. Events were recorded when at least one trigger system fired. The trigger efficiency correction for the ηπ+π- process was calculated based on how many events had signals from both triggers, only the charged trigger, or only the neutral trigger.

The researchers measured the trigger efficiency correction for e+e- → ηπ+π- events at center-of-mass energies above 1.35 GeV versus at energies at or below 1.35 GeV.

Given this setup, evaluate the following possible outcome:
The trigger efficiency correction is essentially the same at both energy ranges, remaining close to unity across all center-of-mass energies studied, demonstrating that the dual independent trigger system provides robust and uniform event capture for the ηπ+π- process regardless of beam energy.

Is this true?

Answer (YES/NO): NO